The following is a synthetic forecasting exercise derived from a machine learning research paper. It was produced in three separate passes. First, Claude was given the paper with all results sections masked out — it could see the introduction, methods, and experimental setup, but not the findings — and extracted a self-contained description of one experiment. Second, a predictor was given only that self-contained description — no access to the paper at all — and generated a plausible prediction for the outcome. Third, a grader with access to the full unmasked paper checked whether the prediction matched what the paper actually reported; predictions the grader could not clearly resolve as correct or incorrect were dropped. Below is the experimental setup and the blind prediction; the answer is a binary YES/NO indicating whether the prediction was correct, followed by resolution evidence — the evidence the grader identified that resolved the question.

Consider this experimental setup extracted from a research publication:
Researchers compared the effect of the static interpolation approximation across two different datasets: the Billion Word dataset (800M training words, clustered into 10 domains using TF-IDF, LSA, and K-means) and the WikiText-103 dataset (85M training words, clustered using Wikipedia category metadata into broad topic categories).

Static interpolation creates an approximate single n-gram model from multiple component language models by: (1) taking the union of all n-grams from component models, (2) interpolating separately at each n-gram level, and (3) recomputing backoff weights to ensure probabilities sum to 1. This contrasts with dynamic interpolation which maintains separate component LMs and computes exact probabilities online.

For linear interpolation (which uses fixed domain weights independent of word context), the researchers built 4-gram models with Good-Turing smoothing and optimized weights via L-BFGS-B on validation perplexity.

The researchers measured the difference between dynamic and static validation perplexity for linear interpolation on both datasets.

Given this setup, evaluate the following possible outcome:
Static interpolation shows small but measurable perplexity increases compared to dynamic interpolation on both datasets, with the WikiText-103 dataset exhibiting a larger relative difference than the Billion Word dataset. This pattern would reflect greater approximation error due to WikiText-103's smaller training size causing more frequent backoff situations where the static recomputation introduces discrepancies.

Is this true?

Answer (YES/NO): NO